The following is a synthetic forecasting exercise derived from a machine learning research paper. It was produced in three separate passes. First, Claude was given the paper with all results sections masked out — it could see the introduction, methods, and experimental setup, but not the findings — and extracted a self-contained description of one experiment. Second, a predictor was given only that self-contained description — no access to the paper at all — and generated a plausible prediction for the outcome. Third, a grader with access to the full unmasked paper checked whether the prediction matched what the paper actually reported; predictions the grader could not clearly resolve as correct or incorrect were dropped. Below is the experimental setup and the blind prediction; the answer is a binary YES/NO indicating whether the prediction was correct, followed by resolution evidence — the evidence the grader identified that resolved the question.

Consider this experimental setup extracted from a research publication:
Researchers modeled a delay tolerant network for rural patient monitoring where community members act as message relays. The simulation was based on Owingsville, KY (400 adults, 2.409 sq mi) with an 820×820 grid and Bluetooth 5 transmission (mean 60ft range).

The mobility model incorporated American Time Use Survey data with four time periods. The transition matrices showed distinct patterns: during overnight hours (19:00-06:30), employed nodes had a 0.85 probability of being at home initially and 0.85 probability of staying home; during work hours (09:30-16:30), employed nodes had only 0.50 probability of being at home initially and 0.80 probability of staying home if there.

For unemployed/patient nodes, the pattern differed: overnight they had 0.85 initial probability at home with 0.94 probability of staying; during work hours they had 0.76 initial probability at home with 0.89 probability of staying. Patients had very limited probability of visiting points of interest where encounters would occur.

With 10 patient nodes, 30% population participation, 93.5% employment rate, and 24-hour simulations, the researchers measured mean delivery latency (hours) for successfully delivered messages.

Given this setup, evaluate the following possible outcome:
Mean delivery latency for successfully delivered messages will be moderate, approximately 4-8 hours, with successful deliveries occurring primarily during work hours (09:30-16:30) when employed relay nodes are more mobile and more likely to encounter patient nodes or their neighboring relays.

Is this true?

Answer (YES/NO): NO